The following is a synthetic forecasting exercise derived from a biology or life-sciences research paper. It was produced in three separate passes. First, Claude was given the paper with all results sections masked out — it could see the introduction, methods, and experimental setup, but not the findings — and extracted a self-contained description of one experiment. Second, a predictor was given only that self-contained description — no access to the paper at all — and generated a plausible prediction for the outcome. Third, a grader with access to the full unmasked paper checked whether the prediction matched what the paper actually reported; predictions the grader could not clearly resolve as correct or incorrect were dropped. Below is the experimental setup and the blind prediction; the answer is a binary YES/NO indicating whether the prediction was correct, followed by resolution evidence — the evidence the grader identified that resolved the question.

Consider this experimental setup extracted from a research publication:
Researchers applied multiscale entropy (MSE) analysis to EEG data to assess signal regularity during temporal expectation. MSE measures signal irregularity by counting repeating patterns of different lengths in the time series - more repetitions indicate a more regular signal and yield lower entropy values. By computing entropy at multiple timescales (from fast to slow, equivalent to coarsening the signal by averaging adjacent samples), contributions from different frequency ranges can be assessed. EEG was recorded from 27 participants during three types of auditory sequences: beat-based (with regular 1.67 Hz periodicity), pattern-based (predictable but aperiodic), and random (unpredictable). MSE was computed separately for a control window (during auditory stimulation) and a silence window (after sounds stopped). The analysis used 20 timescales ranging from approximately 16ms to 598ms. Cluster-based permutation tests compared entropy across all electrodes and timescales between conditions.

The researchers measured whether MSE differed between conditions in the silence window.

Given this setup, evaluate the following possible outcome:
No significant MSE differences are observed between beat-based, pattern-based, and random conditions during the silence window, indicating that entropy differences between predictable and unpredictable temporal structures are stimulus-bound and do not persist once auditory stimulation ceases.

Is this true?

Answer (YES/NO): NO